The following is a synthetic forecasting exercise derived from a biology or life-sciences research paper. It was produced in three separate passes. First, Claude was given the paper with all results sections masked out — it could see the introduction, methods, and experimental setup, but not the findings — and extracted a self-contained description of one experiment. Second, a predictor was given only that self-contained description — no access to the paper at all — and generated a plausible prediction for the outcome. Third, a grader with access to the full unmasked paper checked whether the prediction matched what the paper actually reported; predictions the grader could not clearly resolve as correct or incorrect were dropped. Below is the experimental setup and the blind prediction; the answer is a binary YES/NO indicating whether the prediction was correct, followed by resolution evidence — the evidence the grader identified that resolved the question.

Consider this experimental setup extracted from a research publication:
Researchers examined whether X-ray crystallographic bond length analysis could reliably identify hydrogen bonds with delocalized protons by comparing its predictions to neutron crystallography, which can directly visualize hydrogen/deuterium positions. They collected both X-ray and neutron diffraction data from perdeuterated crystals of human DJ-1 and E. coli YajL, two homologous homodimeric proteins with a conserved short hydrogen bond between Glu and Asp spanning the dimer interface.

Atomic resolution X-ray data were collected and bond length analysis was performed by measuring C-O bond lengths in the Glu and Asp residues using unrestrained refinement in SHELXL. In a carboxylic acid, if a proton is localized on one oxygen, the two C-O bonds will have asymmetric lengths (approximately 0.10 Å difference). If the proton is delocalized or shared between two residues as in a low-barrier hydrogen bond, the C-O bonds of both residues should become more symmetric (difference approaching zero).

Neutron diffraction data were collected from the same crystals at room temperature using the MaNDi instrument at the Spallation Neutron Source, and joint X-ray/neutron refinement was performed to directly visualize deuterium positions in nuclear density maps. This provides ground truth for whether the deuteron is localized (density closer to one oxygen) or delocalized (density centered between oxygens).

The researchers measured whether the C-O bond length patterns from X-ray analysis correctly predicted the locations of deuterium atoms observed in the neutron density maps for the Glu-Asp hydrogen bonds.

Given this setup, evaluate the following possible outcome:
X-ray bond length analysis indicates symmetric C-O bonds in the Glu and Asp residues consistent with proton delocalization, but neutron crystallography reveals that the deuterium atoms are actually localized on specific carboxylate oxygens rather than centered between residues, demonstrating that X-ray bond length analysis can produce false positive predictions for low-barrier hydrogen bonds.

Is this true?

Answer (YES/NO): NO